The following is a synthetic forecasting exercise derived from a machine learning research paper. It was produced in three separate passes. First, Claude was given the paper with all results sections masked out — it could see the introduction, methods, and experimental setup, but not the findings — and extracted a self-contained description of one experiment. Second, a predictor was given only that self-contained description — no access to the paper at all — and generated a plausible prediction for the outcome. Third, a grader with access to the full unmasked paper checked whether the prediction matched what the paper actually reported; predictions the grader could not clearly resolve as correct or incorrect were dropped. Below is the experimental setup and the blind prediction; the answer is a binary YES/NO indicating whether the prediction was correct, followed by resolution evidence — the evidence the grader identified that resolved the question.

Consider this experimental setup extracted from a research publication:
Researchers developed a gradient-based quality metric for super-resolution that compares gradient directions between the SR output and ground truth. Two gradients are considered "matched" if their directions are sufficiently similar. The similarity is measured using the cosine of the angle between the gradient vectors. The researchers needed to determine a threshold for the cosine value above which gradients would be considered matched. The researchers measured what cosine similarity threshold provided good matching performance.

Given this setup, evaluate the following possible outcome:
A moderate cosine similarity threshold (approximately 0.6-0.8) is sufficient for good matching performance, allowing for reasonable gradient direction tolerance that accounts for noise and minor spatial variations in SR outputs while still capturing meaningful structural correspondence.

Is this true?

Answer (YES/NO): NO